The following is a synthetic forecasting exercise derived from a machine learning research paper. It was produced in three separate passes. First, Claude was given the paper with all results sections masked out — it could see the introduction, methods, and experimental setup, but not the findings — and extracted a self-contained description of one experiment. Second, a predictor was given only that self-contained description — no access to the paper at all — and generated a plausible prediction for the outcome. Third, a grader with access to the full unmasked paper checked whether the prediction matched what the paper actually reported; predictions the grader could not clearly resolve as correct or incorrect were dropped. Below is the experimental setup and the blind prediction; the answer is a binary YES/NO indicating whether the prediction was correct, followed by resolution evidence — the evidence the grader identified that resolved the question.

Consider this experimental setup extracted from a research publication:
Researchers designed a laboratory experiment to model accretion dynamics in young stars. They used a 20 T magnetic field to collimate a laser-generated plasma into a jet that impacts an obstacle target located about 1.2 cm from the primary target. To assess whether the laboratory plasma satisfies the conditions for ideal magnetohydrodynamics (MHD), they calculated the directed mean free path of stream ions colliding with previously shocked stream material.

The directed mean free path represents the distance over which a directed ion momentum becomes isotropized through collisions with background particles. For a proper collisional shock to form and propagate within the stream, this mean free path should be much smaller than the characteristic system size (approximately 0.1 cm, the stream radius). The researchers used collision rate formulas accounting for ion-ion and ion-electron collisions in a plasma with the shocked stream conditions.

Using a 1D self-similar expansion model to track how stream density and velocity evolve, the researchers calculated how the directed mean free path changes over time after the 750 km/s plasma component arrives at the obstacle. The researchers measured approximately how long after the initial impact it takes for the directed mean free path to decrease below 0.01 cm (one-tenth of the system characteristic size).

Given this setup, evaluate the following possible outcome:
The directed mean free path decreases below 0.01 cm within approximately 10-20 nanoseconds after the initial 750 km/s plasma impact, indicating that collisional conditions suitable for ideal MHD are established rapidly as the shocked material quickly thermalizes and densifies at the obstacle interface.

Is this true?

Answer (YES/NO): YES